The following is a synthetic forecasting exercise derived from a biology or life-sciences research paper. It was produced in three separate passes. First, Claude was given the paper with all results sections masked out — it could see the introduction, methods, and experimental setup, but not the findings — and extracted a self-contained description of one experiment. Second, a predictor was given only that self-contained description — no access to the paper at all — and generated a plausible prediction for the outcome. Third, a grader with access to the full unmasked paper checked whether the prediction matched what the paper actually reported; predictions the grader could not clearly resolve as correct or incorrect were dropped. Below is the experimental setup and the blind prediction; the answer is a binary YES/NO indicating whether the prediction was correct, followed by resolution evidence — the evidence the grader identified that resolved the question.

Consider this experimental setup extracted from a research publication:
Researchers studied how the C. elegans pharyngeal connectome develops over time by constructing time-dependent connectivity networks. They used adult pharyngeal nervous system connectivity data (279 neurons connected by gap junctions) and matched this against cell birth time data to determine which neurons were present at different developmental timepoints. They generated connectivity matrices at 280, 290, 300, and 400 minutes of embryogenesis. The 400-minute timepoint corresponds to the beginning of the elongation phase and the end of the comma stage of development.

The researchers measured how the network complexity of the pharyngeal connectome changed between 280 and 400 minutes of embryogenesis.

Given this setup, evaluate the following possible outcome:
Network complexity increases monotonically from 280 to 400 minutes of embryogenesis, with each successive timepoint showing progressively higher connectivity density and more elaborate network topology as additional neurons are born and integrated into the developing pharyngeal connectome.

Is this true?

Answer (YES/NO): NO